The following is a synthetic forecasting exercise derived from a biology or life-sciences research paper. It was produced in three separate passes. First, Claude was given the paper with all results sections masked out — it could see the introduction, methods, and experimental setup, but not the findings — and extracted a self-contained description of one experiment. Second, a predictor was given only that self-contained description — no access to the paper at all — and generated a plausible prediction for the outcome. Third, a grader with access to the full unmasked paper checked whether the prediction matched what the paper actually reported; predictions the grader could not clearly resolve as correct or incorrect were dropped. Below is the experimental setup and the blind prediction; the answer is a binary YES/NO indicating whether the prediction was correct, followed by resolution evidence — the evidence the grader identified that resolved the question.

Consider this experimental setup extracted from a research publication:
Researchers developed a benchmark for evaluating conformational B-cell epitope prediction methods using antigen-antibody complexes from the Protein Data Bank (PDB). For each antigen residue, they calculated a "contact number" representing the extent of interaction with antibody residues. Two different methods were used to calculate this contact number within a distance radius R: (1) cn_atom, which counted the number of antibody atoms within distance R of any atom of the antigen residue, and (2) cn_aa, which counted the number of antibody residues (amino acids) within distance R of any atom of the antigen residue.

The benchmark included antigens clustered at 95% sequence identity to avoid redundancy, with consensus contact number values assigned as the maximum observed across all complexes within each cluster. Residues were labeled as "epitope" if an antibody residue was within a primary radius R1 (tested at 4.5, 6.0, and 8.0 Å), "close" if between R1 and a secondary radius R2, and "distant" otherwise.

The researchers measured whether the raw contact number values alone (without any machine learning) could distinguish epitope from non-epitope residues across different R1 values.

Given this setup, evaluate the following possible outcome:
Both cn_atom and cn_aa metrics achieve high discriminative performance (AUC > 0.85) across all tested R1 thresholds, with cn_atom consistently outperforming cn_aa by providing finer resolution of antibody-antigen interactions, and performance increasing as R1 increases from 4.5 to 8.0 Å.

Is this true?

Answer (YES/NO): NO